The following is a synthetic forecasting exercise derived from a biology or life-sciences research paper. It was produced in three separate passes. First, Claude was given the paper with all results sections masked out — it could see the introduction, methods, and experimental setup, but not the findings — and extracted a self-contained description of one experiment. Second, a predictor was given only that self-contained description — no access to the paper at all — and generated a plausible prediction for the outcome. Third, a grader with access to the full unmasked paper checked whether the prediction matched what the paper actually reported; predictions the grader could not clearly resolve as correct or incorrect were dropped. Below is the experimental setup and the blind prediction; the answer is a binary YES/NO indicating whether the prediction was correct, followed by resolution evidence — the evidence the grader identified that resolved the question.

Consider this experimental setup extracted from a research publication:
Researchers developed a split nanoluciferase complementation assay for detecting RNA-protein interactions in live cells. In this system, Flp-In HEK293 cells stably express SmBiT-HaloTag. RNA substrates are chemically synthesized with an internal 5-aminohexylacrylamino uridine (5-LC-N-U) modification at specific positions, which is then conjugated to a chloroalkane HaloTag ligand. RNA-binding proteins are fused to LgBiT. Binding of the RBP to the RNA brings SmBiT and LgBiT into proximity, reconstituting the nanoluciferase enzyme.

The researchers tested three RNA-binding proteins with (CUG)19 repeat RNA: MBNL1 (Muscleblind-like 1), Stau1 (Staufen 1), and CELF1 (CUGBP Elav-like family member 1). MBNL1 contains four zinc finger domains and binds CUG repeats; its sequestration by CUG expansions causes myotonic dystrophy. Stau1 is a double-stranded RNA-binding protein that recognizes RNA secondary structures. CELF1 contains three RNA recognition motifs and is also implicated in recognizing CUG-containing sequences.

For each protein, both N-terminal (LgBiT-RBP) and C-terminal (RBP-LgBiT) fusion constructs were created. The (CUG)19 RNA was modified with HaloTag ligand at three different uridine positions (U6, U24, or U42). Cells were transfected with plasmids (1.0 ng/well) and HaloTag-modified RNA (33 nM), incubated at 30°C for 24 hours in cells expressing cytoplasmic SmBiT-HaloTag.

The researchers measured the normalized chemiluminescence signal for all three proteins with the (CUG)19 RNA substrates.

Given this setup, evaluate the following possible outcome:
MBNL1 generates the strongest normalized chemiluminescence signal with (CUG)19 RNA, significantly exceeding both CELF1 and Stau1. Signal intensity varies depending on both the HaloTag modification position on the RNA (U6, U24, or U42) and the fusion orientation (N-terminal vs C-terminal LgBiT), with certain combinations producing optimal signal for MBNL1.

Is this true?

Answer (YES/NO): NO